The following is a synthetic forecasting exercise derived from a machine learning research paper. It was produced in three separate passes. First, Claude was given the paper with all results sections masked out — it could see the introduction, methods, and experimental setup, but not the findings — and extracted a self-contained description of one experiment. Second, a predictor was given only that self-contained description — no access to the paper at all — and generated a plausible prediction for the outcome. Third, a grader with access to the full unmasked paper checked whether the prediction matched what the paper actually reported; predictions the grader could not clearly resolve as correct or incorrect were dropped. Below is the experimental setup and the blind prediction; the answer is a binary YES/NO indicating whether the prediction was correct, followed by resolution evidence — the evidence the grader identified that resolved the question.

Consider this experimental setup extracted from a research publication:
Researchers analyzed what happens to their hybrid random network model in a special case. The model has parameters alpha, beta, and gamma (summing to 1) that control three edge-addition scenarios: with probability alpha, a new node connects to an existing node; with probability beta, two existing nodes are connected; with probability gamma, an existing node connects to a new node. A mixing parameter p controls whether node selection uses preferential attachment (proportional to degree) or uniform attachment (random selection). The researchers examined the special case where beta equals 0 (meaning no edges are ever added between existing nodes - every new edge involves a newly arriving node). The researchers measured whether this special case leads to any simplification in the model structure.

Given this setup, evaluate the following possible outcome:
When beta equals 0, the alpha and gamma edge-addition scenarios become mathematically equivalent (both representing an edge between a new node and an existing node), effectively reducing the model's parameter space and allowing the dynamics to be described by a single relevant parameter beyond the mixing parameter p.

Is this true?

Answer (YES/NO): NO